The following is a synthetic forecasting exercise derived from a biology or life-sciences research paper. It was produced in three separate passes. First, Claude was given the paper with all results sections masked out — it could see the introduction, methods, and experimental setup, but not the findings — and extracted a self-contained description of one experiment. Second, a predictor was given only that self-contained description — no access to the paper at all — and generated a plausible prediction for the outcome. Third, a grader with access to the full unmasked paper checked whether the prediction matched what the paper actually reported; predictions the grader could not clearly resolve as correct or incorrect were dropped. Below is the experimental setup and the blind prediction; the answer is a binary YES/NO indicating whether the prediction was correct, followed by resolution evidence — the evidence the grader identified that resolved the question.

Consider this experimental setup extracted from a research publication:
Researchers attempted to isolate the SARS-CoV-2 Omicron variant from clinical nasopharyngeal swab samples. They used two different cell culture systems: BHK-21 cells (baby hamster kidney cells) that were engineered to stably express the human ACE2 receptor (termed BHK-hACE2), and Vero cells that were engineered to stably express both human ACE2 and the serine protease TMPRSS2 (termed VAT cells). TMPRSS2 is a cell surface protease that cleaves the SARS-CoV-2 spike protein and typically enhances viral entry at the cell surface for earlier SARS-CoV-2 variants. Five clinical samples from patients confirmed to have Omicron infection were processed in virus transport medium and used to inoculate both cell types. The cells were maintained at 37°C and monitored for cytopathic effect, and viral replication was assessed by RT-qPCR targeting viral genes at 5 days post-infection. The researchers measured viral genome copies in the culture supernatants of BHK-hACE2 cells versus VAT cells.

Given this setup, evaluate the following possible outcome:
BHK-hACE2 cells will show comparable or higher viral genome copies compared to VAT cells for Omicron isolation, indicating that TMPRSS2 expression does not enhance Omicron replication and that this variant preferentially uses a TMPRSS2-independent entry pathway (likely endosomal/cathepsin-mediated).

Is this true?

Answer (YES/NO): YES